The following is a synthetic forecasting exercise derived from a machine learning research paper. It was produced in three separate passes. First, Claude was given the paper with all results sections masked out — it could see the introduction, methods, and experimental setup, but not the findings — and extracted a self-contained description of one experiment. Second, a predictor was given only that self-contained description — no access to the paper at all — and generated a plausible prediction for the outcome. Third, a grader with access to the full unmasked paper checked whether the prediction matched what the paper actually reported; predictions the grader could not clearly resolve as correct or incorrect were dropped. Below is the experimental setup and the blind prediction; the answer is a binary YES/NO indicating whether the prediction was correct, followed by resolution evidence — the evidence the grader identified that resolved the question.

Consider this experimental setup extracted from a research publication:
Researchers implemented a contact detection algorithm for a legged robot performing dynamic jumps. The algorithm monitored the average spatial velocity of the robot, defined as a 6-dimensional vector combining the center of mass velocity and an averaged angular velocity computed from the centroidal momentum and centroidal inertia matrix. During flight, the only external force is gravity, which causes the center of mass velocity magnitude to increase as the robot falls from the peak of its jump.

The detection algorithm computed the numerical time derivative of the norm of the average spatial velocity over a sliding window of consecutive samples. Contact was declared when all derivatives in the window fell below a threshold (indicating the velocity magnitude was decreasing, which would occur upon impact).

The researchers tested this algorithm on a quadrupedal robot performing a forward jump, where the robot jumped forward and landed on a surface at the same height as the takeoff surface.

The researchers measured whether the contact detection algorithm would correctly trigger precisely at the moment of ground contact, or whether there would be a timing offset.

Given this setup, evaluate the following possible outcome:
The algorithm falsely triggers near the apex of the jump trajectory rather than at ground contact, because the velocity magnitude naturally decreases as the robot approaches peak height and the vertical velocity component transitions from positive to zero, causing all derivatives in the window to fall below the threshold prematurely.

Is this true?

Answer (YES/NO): NO